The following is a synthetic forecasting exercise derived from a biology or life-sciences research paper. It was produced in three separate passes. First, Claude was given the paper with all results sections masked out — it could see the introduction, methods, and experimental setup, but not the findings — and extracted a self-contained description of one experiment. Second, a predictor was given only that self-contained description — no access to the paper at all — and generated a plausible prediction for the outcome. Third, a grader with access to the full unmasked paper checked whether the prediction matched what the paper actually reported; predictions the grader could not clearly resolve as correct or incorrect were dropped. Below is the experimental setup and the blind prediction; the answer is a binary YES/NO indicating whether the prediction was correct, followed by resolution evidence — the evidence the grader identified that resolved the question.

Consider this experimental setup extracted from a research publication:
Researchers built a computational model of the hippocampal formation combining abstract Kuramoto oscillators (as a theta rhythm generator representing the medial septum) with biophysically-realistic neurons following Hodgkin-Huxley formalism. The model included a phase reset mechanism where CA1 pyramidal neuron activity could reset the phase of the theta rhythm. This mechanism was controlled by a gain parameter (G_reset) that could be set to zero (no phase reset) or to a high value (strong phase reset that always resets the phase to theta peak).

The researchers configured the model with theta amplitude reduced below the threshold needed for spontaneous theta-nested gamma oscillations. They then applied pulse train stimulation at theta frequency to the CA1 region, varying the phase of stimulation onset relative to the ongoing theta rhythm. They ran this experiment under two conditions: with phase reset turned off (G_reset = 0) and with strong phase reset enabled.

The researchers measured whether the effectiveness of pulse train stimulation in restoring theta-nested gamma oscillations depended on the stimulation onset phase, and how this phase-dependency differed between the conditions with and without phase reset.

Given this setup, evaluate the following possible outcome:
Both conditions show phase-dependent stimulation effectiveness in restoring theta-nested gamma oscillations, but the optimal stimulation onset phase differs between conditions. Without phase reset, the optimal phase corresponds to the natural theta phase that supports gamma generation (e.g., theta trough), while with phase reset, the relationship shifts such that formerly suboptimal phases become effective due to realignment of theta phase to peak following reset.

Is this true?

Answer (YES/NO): NO